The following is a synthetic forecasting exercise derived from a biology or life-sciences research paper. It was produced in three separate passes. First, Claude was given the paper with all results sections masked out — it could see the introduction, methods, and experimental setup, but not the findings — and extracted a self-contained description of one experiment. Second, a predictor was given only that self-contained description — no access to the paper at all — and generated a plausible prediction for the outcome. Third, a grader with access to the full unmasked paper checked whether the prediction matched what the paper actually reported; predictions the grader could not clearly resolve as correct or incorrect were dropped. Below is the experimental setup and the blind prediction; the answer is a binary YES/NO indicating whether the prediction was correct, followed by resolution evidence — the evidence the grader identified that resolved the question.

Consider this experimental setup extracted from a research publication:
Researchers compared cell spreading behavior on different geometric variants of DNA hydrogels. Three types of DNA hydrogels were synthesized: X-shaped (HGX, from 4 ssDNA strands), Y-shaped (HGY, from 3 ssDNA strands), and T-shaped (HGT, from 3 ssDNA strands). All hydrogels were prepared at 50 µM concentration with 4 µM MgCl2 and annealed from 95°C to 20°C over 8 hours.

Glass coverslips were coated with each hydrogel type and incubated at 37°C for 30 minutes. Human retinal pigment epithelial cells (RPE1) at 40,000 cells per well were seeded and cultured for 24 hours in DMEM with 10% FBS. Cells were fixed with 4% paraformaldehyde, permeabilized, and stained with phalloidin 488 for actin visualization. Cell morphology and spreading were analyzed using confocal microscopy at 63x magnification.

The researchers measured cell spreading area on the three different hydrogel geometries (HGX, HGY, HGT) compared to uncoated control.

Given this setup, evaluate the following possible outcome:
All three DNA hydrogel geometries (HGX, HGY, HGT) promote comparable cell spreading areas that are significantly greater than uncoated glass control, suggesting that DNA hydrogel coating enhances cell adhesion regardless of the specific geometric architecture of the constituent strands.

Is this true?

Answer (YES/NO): NO